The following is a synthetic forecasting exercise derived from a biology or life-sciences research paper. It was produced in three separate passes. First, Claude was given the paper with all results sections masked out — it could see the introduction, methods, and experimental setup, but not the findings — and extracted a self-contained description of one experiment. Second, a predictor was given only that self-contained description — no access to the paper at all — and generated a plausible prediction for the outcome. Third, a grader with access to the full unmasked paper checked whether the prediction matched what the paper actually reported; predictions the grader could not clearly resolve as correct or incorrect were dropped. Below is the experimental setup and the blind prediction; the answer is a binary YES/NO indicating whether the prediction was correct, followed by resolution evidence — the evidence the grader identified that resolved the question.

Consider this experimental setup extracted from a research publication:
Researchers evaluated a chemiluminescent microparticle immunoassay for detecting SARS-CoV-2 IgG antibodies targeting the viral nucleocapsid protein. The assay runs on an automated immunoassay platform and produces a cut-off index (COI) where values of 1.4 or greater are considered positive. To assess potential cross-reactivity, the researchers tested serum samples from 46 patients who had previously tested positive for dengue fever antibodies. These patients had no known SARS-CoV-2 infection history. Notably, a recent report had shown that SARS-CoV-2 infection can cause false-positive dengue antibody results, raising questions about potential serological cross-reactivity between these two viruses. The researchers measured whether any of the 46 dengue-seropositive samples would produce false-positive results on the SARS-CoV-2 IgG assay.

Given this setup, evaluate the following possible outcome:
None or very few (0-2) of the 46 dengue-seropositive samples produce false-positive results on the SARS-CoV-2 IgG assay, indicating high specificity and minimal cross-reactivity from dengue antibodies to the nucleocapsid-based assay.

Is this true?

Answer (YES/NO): YES